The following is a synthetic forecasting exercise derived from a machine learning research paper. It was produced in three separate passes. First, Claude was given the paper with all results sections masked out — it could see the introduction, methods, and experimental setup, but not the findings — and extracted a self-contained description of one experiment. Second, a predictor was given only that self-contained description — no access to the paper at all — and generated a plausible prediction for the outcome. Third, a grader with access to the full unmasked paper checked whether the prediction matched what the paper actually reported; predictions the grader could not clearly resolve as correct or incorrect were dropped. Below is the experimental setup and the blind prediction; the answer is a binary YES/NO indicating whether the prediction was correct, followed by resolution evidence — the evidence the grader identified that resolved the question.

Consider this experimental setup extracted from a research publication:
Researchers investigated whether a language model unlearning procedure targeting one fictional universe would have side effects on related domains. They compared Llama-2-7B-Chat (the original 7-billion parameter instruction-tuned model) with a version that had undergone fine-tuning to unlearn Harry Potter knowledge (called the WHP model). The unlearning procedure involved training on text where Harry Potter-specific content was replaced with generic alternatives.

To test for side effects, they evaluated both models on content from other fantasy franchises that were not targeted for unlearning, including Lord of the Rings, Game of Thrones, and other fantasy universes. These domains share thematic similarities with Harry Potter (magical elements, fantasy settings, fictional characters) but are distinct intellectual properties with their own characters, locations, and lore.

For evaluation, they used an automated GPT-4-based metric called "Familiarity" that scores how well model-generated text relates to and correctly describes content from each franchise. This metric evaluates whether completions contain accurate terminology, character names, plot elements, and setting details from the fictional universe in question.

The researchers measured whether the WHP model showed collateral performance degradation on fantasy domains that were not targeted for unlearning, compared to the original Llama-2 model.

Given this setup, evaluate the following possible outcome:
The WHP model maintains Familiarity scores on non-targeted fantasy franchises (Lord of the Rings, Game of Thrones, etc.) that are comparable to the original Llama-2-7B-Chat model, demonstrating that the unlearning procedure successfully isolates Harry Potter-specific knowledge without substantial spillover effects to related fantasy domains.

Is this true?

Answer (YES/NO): NO